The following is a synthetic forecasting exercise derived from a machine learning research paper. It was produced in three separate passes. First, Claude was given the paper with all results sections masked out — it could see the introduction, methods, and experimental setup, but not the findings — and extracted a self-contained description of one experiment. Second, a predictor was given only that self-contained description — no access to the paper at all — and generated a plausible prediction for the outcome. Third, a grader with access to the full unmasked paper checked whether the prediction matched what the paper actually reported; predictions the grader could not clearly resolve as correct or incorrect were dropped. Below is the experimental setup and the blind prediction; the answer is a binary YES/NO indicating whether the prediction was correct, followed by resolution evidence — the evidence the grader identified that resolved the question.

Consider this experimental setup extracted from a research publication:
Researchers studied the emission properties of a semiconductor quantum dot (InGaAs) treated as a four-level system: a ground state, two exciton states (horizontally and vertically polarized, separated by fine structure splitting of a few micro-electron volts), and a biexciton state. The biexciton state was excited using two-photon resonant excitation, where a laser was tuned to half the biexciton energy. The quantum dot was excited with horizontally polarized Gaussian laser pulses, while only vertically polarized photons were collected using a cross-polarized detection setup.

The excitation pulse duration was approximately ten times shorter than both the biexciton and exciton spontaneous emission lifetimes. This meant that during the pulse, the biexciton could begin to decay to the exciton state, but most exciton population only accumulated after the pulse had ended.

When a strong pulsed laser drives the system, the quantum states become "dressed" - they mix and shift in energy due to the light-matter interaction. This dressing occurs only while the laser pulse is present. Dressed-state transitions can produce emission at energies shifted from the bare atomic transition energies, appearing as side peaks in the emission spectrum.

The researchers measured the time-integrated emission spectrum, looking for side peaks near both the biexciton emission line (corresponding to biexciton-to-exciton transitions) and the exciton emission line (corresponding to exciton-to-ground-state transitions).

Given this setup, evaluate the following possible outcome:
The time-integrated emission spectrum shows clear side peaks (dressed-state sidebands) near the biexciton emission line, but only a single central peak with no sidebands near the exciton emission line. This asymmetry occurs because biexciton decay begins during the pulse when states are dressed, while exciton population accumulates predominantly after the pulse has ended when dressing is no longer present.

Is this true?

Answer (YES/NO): YES